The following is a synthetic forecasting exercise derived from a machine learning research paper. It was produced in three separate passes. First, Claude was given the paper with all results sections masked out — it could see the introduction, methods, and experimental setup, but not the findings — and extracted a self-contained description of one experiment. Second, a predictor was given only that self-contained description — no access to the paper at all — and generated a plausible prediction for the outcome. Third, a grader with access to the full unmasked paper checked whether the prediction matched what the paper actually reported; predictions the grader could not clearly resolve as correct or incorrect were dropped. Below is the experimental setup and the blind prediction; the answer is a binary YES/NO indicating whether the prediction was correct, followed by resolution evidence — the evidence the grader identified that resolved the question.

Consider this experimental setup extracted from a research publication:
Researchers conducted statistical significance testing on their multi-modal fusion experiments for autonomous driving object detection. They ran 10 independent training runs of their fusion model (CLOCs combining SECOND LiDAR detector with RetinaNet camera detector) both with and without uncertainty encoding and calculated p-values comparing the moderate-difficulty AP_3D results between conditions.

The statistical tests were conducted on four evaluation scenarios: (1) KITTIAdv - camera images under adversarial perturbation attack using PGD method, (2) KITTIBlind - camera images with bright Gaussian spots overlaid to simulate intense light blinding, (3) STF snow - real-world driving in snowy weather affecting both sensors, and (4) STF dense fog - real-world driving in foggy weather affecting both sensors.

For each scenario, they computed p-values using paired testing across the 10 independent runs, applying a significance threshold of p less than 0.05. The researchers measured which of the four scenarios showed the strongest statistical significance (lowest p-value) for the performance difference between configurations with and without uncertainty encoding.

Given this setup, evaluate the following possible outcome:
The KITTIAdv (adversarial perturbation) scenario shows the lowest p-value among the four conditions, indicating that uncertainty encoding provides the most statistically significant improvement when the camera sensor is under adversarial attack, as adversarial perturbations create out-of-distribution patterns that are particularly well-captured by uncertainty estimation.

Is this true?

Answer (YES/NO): NO